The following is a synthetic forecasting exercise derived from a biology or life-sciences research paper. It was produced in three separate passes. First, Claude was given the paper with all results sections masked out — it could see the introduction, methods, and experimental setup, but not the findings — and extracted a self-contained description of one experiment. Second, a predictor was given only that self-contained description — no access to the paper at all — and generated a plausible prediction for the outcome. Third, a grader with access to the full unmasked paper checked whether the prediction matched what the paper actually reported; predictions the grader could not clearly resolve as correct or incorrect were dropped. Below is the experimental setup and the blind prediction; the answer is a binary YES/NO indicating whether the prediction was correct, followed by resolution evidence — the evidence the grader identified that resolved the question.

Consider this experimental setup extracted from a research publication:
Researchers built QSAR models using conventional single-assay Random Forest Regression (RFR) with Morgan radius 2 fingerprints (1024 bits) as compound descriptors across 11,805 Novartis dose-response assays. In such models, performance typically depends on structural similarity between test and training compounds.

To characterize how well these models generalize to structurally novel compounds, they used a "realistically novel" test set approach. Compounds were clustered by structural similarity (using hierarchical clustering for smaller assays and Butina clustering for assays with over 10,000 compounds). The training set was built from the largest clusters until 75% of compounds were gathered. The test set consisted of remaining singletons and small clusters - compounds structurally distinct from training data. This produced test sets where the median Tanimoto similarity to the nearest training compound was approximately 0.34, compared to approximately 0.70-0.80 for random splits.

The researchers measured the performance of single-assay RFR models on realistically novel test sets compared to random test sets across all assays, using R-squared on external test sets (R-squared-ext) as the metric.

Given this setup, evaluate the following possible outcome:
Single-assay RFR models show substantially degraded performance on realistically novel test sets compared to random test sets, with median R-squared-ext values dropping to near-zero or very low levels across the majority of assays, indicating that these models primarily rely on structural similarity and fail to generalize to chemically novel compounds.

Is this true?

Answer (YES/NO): YES